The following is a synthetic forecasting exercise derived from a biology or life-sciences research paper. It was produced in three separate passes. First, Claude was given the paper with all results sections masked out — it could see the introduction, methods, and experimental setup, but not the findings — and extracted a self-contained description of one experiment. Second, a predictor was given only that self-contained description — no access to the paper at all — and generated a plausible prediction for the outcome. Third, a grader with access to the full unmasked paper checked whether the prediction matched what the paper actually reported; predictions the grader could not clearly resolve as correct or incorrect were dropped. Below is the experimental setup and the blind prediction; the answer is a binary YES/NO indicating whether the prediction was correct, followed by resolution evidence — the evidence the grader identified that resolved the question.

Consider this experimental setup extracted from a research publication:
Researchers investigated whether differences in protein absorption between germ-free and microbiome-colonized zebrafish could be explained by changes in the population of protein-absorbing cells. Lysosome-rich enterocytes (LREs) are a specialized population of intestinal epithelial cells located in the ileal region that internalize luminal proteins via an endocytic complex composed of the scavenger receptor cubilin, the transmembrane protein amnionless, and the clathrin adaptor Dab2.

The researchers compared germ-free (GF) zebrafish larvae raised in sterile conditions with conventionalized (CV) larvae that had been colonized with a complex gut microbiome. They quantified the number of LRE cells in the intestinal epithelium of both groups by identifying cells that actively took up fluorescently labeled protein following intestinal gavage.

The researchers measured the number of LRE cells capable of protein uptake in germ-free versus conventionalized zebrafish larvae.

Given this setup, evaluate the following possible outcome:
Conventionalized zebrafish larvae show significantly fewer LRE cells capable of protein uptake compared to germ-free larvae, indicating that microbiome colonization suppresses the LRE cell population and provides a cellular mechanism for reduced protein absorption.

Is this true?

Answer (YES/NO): NO